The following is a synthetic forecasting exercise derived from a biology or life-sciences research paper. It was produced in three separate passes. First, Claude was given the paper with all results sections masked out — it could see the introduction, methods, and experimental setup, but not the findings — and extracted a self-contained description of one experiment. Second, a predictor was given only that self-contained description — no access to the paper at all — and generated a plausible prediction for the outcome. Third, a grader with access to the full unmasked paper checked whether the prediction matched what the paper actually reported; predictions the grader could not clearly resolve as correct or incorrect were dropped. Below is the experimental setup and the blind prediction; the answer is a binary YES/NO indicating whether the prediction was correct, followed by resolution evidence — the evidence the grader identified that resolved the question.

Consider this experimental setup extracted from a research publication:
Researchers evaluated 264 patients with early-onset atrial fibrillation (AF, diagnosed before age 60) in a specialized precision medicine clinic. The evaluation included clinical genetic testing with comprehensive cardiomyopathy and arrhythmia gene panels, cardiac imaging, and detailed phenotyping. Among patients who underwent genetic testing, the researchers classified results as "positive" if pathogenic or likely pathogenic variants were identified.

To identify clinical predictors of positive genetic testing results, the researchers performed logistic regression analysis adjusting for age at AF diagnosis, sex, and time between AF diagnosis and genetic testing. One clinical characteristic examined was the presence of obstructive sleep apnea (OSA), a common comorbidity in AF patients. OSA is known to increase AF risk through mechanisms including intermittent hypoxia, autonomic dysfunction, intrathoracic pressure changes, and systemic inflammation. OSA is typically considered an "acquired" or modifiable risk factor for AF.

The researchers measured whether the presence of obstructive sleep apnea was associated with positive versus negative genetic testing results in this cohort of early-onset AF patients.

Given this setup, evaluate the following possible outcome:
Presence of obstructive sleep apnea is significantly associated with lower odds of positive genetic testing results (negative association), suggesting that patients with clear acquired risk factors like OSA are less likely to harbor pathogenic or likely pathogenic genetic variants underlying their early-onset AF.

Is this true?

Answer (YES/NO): YES